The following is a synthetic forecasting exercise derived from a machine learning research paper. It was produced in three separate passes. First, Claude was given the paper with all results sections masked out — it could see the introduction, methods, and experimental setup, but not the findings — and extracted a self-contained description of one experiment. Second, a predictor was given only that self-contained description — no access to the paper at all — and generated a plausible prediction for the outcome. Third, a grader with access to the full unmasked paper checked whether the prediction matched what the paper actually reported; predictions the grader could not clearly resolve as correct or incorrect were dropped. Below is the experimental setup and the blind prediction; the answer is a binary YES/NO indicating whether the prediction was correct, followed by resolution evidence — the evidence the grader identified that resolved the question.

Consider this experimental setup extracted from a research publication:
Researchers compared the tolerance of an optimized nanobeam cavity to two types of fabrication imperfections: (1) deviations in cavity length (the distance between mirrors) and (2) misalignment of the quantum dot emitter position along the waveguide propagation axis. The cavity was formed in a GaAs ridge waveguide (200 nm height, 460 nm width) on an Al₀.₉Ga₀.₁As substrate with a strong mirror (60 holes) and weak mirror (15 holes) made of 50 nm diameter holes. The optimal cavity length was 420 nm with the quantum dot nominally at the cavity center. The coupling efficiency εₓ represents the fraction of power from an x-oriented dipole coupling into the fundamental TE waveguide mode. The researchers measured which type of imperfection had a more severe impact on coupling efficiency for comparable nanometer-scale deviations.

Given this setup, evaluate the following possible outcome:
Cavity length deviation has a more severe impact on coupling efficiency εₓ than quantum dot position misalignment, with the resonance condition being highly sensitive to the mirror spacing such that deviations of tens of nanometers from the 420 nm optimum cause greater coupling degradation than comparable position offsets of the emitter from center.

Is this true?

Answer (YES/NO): YES